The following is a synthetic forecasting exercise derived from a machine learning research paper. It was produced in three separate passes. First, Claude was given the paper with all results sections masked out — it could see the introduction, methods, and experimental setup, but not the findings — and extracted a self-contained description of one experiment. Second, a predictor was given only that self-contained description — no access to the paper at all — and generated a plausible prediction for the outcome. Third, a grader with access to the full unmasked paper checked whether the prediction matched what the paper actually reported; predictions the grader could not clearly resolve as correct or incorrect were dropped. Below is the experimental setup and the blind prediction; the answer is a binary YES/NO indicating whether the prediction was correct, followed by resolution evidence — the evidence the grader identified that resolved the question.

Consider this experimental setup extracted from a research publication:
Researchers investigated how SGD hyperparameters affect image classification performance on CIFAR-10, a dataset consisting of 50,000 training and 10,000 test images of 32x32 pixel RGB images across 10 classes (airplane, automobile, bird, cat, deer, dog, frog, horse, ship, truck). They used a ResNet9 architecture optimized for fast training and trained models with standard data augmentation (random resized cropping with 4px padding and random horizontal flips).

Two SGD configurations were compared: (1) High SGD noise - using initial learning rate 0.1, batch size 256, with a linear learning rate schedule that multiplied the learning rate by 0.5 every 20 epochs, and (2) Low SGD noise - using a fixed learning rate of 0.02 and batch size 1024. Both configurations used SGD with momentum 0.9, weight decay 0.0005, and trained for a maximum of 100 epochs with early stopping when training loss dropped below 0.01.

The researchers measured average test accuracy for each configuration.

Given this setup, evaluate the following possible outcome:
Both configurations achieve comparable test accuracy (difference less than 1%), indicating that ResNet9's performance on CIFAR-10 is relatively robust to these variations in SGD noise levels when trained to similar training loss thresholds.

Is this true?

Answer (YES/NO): NO